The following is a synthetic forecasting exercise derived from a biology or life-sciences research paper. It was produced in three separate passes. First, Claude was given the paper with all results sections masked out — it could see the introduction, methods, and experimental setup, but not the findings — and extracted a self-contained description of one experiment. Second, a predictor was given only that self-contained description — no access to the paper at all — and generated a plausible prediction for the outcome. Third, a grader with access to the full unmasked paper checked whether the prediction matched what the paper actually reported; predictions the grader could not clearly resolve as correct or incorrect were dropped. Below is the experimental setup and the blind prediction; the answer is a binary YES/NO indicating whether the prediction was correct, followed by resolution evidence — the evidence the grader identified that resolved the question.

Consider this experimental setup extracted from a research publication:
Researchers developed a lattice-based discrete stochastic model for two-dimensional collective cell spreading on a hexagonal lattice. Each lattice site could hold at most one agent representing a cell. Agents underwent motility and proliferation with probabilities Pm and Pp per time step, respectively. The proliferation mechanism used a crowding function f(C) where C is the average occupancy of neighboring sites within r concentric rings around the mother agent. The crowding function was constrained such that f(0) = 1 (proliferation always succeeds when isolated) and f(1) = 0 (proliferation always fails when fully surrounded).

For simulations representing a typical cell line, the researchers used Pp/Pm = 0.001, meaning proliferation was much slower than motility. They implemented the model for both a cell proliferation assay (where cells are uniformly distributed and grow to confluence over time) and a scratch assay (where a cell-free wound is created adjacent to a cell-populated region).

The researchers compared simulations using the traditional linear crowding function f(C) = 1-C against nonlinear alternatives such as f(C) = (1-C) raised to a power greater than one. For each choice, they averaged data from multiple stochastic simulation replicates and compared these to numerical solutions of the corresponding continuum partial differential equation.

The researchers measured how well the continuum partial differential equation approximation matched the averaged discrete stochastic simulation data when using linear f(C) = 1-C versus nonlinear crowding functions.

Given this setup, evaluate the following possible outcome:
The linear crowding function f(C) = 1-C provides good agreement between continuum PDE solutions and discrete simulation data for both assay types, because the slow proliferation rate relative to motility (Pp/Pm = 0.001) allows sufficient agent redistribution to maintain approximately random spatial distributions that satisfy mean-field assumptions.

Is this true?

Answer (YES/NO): YES